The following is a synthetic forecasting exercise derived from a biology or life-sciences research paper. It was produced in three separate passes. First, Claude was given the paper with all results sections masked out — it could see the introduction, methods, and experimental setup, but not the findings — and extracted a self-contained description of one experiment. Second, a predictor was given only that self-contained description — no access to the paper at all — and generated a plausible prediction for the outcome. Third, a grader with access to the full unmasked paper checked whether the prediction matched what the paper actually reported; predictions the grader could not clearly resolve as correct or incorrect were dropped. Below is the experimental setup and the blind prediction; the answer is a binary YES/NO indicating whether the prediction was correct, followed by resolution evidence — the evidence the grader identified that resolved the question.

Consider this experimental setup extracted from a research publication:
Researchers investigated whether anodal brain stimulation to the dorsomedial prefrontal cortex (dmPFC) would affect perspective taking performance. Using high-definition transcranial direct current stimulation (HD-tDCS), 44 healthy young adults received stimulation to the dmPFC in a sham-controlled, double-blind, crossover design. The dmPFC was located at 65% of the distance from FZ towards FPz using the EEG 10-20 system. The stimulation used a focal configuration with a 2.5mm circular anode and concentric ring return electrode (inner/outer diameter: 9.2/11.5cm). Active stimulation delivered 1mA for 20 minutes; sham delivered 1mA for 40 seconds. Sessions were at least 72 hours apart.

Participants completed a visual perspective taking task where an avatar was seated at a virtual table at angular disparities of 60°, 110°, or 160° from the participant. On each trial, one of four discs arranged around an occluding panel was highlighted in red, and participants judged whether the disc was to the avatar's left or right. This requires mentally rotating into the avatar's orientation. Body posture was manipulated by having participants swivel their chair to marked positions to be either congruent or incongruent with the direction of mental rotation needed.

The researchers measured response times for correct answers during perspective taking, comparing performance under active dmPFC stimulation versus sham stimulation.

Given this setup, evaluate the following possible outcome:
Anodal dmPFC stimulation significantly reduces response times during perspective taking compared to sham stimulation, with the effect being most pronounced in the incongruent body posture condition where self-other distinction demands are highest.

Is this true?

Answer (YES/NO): NO